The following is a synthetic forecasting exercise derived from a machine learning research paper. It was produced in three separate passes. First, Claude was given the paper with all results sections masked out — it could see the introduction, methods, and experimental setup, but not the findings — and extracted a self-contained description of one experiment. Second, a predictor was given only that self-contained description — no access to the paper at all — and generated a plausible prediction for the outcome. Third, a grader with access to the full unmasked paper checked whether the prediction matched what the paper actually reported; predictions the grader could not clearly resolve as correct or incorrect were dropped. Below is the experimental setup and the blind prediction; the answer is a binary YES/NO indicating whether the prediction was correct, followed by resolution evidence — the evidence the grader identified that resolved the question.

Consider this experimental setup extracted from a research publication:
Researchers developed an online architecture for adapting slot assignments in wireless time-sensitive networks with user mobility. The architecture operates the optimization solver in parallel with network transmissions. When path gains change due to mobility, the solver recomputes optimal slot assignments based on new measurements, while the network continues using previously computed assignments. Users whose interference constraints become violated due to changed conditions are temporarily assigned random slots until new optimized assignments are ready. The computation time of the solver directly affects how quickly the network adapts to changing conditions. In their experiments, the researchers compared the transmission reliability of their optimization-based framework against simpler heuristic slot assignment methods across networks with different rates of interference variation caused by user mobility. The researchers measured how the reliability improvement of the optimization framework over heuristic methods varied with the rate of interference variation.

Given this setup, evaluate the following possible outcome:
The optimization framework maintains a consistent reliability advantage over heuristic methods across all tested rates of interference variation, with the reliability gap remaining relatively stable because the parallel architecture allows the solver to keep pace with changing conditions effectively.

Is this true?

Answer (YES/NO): NO